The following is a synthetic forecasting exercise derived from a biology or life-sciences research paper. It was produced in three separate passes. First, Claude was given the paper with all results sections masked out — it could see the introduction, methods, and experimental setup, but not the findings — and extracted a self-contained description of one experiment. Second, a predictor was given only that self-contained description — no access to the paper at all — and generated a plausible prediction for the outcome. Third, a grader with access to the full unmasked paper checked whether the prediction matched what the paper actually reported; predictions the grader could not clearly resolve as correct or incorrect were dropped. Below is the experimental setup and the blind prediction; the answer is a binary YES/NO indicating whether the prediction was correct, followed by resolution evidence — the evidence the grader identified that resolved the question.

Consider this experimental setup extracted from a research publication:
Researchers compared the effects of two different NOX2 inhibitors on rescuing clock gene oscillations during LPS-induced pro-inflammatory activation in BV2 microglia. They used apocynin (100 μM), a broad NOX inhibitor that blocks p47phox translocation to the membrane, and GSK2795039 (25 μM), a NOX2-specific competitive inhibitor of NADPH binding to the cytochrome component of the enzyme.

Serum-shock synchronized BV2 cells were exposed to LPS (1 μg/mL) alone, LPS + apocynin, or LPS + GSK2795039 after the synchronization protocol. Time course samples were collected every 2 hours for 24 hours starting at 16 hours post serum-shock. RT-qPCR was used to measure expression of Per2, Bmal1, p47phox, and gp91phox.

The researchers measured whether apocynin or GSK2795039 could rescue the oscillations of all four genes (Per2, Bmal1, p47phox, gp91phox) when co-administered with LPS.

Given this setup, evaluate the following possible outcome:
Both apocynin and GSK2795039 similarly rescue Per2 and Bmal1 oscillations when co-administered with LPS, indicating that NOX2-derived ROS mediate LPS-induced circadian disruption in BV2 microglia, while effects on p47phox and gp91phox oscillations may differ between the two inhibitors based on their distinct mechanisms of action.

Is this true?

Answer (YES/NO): NO